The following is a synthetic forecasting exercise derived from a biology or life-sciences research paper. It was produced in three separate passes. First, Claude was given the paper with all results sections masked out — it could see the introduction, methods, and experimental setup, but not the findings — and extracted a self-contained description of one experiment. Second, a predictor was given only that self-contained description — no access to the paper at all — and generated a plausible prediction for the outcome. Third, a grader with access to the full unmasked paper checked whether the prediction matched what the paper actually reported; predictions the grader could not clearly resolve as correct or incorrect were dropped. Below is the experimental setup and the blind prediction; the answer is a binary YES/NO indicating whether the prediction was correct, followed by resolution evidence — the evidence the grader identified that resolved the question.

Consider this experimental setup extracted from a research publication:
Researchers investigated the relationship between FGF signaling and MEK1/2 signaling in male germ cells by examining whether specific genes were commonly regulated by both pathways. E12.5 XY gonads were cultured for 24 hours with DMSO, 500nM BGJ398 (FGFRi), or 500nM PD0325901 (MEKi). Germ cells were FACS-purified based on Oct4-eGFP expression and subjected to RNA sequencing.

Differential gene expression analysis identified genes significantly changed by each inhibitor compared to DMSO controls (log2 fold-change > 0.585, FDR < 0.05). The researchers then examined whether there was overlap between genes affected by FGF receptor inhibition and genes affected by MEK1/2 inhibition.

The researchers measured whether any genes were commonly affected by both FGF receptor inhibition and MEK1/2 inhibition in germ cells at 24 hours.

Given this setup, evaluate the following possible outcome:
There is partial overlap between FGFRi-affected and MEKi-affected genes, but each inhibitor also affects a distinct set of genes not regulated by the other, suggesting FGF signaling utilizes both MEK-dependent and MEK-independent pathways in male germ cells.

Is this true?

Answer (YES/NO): YES